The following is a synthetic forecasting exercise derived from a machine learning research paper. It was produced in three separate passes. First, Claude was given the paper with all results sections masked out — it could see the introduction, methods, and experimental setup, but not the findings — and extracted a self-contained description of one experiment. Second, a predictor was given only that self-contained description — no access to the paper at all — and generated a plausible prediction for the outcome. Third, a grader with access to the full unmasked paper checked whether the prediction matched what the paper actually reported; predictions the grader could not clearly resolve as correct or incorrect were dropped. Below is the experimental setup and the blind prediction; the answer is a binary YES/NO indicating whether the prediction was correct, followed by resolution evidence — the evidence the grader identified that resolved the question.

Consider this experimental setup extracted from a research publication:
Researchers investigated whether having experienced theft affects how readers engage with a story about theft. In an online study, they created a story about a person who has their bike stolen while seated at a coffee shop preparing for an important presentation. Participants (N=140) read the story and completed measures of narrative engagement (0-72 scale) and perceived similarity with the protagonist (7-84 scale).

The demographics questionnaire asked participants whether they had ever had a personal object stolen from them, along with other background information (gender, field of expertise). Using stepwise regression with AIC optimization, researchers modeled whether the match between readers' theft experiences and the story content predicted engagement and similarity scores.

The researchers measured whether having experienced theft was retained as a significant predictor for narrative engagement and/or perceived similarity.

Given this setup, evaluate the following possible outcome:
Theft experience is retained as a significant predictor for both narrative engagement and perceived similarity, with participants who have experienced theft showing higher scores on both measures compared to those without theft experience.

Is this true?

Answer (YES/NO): YES